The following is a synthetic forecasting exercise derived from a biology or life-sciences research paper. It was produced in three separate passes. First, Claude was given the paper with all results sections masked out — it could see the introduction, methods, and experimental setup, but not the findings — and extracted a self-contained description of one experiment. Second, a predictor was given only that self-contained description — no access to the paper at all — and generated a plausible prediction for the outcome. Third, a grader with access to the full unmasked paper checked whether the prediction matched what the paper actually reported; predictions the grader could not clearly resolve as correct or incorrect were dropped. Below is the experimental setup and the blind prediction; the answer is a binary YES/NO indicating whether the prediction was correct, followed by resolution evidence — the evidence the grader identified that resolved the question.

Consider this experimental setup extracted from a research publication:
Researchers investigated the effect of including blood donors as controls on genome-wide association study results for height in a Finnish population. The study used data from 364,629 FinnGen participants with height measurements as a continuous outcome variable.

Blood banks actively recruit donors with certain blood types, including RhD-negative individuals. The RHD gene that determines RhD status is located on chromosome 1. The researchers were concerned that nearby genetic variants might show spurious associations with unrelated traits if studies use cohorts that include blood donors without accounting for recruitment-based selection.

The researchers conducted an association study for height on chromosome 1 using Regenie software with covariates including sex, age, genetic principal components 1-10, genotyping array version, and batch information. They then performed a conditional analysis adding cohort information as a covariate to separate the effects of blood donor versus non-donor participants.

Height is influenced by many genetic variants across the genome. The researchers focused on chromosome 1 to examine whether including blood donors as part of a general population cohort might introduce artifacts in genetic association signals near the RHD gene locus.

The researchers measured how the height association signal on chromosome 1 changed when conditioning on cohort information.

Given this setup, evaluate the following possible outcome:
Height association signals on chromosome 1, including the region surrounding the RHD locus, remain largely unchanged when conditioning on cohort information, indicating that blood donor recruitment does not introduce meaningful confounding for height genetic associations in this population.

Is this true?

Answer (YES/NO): NO